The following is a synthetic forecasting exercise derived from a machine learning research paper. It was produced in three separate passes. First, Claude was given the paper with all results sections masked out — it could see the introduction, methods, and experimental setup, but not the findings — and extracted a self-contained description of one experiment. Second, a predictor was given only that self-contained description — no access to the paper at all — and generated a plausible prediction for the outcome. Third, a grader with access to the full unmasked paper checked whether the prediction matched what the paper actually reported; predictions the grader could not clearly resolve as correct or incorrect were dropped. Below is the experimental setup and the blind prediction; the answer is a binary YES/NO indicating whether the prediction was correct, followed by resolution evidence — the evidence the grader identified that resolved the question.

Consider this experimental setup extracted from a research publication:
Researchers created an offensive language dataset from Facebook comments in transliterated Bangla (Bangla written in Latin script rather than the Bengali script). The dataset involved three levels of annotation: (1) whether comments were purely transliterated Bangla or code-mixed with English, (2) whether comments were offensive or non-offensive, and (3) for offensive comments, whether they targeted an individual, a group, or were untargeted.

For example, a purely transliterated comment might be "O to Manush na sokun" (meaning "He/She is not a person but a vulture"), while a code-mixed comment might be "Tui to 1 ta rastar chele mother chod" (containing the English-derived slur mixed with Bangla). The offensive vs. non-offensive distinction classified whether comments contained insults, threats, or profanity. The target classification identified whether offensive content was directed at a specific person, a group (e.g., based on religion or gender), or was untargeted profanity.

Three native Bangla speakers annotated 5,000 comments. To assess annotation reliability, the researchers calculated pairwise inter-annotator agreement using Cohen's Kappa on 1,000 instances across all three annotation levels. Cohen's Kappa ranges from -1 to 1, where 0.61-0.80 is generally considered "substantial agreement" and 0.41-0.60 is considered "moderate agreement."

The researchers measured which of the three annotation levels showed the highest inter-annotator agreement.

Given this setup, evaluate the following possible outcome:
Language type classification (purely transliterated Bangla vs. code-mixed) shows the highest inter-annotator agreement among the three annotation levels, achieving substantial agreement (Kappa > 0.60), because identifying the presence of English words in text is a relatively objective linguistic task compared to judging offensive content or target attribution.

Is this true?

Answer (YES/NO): YES